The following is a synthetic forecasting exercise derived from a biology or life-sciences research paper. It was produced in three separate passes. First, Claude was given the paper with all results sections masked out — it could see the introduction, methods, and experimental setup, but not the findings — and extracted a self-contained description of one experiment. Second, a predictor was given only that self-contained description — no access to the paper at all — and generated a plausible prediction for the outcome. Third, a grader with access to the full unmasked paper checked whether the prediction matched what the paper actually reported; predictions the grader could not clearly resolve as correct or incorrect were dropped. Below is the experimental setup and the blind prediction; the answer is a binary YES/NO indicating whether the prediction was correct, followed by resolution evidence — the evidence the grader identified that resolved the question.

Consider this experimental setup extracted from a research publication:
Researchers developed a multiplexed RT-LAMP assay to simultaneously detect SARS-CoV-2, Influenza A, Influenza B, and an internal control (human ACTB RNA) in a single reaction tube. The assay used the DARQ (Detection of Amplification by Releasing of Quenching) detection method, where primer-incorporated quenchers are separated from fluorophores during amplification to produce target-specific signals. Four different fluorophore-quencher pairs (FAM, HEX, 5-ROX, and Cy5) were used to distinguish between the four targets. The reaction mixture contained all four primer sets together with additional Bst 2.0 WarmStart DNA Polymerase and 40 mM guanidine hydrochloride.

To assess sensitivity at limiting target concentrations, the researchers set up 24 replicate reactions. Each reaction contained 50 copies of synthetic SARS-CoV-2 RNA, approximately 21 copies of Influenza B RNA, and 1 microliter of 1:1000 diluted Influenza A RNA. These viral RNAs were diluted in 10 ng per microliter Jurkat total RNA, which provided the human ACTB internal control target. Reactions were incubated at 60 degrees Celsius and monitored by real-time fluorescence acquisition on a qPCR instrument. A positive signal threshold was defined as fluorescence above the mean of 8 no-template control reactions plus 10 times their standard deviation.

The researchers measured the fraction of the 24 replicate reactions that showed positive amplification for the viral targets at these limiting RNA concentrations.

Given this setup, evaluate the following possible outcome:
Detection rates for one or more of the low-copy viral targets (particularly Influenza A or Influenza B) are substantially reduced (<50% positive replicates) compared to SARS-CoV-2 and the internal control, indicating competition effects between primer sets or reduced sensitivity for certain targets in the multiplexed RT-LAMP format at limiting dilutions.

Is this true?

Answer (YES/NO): NO